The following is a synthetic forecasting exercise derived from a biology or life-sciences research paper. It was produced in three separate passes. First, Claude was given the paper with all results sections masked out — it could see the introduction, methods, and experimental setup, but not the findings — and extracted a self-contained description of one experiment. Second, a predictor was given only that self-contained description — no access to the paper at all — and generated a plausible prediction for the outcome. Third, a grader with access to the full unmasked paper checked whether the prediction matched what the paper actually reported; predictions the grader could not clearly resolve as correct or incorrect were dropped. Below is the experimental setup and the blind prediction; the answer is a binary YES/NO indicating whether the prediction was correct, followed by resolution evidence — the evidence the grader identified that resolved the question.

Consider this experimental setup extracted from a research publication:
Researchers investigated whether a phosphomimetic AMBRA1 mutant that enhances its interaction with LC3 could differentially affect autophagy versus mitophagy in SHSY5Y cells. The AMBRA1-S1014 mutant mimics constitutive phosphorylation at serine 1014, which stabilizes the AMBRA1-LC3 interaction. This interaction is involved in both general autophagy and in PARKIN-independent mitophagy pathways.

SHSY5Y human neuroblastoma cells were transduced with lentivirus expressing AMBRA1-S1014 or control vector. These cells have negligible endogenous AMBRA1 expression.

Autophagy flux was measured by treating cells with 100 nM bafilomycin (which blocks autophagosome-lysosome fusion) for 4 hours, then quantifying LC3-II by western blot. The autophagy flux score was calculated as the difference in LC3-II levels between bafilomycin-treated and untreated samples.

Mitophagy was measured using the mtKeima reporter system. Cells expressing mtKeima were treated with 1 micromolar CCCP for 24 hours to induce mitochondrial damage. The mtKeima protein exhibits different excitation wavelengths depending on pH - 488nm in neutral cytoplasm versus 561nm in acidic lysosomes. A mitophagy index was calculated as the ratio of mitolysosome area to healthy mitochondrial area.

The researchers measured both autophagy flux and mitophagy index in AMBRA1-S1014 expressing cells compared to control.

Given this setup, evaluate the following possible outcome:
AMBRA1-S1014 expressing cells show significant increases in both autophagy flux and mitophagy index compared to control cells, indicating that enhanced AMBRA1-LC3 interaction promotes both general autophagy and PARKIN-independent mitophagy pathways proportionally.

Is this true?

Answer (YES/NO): NO